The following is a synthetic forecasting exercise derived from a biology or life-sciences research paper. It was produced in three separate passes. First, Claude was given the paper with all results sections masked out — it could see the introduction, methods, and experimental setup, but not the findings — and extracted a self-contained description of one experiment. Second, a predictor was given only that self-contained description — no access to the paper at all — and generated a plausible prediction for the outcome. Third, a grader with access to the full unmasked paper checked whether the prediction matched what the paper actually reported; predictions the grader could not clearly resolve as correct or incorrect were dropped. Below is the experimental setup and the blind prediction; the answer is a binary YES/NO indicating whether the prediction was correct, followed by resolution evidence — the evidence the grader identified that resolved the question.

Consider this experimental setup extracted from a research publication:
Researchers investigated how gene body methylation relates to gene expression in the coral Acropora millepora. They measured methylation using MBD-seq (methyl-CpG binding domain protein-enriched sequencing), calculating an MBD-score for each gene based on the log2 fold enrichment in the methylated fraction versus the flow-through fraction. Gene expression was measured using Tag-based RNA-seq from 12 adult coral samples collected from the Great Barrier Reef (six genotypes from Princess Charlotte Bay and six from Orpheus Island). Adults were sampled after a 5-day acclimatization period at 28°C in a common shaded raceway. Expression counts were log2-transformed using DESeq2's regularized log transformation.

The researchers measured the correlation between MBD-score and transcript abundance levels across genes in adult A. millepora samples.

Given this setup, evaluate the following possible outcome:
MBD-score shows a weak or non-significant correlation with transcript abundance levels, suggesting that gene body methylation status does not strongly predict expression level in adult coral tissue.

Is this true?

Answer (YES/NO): NO